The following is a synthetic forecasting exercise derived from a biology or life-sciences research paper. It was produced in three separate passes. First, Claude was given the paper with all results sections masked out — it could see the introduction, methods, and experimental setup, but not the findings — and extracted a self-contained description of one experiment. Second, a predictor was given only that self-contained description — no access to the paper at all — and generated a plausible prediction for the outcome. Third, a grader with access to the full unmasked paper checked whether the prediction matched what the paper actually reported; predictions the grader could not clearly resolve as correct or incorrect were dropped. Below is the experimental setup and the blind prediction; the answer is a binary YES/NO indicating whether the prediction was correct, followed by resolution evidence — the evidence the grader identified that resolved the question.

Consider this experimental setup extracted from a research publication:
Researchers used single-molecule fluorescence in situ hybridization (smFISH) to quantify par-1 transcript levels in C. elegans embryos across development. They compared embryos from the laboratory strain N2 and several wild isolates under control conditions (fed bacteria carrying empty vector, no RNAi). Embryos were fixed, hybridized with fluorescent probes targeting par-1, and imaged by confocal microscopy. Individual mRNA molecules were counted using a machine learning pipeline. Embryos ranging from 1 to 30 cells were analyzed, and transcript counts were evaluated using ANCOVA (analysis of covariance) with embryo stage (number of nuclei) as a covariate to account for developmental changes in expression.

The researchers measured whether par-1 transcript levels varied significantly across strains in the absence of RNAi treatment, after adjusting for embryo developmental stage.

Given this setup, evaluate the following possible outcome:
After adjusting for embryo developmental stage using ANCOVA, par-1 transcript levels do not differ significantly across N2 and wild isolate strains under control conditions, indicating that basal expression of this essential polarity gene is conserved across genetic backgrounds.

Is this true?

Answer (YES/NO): NO